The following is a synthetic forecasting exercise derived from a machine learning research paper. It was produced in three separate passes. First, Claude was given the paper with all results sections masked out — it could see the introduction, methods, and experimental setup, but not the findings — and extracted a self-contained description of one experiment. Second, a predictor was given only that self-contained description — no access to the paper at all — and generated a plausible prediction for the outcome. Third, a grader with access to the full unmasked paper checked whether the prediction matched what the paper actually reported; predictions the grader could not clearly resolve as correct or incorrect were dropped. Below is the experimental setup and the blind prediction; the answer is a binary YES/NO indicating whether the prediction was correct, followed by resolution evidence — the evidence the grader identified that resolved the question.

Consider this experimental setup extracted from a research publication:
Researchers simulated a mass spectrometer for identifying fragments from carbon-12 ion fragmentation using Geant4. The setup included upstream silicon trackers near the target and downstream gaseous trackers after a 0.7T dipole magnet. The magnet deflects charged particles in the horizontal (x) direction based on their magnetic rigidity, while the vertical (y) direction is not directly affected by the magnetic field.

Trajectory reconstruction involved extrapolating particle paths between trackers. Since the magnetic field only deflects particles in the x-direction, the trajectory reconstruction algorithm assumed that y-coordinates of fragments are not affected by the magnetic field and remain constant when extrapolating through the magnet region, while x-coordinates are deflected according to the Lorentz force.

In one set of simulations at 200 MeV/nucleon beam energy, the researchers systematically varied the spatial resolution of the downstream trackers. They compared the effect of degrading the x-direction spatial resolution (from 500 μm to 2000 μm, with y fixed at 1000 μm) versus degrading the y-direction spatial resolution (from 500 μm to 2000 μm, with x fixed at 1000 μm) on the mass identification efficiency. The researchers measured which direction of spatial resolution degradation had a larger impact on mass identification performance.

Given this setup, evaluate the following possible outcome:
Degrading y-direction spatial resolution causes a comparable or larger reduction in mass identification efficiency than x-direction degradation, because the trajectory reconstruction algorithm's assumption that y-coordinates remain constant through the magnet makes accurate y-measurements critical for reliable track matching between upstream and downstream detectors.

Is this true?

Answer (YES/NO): NO